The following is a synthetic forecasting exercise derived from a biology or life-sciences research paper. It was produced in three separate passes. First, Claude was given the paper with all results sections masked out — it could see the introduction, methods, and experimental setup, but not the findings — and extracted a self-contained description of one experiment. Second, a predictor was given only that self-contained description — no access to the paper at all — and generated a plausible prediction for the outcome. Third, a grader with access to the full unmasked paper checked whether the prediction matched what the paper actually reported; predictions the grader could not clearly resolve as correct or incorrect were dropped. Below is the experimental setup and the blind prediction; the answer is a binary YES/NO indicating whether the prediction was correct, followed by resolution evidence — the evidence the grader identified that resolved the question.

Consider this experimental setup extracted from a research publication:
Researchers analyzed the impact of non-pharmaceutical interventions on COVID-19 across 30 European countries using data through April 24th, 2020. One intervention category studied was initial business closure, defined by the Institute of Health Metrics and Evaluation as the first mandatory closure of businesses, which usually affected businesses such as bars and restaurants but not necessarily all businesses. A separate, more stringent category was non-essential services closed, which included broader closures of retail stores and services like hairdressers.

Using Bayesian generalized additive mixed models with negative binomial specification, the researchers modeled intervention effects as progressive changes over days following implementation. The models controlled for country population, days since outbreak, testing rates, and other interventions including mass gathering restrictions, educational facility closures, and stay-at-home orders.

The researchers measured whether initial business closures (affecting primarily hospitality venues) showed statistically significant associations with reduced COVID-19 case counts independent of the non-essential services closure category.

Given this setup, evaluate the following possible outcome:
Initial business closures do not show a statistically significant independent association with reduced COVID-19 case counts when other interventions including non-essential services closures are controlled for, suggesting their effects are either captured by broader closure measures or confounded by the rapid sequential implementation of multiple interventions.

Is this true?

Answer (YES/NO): NO